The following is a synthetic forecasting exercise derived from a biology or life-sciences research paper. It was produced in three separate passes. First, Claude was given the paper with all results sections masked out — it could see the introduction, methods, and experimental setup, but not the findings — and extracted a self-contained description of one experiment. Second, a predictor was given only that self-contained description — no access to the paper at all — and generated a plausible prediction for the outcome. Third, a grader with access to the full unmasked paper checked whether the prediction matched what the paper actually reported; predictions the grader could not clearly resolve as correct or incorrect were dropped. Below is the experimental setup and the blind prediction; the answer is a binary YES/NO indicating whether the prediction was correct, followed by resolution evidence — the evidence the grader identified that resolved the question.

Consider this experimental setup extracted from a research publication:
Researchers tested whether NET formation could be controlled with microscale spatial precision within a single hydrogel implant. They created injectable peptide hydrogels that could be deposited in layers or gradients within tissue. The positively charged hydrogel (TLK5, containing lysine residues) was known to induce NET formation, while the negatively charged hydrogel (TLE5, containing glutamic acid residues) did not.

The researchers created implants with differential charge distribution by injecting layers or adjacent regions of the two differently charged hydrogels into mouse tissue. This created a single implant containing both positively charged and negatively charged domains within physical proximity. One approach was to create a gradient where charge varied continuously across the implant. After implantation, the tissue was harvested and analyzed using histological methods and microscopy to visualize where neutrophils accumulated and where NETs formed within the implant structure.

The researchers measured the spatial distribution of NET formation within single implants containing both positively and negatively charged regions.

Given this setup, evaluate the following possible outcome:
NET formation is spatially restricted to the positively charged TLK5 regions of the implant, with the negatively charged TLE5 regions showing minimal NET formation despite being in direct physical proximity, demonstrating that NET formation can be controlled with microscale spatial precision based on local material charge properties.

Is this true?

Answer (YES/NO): YES